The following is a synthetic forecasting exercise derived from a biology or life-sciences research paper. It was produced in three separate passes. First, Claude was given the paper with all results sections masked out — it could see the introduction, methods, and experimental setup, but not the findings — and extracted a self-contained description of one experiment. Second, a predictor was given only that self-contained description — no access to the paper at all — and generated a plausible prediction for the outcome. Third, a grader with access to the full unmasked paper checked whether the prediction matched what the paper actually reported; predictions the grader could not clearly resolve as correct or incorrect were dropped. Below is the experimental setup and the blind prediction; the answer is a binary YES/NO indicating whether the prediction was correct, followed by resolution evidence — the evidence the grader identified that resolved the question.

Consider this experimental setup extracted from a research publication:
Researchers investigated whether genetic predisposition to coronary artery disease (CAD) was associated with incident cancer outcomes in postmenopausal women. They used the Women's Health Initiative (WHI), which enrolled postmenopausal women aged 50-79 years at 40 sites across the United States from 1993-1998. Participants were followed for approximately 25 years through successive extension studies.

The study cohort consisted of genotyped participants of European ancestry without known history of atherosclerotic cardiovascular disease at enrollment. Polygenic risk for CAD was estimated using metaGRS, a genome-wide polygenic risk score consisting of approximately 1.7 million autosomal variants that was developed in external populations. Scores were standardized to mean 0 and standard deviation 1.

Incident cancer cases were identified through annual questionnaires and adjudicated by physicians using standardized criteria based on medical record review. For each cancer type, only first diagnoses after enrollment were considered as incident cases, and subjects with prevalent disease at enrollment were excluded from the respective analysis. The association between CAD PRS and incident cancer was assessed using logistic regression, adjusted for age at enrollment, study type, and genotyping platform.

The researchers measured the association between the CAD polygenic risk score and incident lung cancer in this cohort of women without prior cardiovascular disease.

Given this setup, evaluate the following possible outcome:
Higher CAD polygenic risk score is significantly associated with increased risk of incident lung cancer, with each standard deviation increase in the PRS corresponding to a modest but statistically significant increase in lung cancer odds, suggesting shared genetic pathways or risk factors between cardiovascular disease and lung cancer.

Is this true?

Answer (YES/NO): NO